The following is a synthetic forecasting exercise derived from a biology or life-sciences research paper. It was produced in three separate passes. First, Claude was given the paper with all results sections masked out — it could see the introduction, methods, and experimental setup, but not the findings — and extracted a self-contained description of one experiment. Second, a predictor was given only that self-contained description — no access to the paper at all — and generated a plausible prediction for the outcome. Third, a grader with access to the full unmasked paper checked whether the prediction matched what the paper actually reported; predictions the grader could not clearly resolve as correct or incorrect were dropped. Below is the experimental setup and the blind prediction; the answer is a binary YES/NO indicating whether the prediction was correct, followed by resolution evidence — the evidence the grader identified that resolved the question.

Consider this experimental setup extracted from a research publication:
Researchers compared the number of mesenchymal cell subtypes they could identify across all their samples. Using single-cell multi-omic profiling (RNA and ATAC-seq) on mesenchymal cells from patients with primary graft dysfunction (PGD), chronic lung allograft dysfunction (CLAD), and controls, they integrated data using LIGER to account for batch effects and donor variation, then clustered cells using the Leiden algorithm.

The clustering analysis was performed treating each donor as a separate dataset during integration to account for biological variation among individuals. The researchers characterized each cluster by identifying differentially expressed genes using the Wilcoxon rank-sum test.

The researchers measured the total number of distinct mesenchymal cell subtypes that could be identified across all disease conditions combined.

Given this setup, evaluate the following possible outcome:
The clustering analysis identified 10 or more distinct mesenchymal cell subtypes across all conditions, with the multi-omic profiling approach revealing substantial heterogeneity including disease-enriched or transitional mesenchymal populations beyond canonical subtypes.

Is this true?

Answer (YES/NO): NO